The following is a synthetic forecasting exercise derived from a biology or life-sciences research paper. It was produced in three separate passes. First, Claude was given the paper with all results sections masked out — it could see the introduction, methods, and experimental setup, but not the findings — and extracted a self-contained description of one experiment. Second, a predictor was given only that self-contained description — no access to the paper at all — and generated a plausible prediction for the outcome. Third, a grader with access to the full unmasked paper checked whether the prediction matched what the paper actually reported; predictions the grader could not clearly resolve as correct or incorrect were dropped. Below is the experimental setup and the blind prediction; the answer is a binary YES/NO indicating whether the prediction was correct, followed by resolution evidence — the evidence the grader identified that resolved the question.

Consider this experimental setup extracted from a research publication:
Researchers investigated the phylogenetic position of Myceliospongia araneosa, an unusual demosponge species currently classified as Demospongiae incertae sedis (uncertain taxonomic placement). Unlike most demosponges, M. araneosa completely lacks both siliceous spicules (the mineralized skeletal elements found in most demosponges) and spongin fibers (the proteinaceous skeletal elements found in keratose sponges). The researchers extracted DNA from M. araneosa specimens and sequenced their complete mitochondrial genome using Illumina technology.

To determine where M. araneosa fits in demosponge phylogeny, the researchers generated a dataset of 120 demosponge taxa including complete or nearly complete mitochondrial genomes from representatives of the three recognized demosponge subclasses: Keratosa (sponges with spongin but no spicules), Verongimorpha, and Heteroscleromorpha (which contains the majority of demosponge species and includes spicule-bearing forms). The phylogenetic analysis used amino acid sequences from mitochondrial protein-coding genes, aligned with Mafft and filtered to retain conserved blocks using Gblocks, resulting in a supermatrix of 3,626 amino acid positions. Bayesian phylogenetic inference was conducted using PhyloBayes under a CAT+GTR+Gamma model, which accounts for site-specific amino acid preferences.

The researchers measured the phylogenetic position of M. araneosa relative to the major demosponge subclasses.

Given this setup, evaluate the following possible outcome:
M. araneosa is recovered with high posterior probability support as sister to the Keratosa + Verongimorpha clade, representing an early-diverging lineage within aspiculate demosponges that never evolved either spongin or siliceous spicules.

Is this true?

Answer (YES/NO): NO